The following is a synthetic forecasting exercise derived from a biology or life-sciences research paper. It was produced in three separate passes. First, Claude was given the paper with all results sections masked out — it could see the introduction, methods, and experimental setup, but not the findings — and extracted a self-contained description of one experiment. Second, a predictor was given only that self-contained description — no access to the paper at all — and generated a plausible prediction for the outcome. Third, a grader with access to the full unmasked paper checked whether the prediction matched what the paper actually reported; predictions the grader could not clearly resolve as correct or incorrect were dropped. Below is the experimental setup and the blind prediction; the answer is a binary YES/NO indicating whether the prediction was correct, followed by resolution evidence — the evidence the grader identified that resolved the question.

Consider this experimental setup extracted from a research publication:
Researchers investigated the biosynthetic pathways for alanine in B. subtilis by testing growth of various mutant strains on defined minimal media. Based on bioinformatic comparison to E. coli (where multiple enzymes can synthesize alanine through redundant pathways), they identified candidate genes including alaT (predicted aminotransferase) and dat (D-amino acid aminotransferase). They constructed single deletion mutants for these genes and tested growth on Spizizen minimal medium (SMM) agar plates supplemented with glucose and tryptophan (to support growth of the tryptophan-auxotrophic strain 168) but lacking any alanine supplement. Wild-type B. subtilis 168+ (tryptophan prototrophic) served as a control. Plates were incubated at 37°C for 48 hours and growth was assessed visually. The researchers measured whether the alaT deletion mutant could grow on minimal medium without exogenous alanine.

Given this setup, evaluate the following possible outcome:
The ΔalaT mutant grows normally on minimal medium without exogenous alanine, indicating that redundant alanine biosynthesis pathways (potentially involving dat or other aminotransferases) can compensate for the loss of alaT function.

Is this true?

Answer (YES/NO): NO